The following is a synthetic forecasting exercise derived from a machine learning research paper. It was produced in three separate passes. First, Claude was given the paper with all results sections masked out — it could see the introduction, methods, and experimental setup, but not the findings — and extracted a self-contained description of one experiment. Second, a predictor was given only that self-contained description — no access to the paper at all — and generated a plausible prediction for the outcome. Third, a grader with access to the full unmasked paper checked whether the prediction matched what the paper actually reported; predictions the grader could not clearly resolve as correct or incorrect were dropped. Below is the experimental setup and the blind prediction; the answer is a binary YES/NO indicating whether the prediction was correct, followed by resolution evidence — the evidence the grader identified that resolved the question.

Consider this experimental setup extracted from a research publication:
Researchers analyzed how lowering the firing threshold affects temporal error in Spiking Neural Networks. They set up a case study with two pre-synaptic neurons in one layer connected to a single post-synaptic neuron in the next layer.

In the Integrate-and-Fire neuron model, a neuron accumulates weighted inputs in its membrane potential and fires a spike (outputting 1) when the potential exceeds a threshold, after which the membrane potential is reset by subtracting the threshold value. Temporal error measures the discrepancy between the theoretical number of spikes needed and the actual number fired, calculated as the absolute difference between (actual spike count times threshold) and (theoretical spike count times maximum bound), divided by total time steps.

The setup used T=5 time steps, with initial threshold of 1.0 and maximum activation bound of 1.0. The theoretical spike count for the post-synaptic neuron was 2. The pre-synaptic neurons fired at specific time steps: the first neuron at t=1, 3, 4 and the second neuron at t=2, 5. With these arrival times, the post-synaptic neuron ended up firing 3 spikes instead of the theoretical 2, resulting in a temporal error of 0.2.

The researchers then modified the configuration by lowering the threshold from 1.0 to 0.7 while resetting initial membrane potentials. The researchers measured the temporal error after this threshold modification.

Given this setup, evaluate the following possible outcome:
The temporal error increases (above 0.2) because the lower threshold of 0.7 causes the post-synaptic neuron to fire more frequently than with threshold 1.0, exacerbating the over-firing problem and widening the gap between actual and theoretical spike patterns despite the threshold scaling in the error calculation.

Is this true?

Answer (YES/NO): NO